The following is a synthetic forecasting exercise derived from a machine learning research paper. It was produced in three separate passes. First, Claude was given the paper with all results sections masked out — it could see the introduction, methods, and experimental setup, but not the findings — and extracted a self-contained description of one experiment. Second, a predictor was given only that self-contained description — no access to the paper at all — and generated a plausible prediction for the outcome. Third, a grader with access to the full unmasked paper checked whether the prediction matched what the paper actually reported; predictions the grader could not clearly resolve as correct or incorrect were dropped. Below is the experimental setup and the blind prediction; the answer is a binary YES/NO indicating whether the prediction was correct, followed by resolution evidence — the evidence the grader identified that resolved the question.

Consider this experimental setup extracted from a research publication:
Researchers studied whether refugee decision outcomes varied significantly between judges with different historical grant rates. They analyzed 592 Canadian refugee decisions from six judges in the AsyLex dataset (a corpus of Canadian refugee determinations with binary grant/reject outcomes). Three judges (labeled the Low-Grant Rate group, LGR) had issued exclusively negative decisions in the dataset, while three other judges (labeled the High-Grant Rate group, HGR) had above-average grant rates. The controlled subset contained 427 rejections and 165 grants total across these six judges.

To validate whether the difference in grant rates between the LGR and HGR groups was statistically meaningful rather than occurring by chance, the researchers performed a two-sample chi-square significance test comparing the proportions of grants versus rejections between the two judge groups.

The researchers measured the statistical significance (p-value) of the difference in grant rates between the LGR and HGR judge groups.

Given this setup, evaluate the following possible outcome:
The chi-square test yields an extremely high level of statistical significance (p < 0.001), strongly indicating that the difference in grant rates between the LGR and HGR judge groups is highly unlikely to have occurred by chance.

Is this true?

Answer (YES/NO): YES